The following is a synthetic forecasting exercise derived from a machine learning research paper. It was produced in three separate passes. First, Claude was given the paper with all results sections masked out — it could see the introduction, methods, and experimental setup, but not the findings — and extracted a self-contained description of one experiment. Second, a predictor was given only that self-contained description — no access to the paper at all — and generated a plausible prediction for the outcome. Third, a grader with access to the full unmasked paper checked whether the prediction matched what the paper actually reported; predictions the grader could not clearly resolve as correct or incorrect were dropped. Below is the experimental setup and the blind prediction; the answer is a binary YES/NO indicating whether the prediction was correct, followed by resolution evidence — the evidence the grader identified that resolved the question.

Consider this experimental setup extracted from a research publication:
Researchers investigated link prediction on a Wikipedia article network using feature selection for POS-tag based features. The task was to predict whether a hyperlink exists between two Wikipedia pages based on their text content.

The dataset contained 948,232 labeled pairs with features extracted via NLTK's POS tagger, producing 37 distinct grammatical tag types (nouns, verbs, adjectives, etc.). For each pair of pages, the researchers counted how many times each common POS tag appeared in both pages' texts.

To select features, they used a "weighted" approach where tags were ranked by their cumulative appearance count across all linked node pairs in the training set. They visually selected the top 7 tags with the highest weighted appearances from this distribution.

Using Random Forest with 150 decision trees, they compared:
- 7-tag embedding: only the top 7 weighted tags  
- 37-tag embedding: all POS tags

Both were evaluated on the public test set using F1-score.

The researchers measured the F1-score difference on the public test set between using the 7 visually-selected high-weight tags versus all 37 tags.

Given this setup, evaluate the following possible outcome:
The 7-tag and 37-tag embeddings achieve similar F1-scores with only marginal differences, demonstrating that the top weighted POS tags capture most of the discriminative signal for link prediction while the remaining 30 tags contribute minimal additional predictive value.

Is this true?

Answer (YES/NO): YES